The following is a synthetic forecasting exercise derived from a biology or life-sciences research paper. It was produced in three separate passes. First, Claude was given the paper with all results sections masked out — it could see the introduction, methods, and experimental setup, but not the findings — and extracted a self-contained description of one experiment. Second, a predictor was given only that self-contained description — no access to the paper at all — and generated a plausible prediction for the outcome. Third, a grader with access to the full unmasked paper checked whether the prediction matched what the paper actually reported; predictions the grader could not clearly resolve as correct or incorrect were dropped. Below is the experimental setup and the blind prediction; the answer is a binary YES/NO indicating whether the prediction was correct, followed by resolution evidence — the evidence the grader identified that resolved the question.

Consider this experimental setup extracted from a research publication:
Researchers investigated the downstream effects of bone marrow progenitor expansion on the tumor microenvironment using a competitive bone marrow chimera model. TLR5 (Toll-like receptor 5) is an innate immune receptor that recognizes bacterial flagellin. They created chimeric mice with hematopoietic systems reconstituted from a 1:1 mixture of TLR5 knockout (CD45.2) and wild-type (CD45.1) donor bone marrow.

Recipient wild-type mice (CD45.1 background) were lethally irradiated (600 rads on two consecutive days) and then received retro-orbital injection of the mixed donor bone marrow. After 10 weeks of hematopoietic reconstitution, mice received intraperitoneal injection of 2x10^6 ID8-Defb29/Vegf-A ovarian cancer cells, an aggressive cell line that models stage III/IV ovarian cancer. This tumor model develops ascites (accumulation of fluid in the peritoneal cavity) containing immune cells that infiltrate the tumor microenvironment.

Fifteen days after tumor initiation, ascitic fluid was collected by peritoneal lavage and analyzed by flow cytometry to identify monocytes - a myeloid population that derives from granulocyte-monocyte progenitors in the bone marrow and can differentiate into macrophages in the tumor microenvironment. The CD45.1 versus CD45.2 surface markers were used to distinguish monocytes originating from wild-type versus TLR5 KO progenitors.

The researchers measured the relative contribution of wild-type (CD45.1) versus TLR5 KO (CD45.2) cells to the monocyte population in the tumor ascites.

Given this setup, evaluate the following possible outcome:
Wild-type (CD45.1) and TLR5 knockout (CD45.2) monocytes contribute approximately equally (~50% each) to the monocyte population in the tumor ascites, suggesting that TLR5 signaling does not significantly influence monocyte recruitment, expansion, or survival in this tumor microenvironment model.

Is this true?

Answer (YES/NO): NO